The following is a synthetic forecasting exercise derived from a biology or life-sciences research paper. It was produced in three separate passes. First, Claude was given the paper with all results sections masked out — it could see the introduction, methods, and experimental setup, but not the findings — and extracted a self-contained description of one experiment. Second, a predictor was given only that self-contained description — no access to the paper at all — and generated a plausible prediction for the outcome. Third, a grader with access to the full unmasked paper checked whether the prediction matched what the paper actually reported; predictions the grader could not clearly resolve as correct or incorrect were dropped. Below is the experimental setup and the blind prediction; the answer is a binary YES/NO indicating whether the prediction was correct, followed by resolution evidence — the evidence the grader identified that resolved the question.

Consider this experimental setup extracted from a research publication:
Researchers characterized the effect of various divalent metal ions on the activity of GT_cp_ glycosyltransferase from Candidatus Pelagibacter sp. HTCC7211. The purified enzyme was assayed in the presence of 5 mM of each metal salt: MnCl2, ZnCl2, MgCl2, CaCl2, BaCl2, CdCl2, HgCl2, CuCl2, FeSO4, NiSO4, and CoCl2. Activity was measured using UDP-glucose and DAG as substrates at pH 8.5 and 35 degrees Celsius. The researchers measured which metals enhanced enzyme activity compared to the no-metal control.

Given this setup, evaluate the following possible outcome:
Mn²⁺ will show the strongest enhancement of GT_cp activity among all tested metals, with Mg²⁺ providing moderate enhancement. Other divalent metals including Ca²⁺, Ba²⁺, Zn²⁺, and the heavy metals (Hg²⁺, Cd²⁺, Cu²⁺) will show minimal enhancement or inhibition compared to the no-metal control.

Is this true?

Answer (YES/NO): NO